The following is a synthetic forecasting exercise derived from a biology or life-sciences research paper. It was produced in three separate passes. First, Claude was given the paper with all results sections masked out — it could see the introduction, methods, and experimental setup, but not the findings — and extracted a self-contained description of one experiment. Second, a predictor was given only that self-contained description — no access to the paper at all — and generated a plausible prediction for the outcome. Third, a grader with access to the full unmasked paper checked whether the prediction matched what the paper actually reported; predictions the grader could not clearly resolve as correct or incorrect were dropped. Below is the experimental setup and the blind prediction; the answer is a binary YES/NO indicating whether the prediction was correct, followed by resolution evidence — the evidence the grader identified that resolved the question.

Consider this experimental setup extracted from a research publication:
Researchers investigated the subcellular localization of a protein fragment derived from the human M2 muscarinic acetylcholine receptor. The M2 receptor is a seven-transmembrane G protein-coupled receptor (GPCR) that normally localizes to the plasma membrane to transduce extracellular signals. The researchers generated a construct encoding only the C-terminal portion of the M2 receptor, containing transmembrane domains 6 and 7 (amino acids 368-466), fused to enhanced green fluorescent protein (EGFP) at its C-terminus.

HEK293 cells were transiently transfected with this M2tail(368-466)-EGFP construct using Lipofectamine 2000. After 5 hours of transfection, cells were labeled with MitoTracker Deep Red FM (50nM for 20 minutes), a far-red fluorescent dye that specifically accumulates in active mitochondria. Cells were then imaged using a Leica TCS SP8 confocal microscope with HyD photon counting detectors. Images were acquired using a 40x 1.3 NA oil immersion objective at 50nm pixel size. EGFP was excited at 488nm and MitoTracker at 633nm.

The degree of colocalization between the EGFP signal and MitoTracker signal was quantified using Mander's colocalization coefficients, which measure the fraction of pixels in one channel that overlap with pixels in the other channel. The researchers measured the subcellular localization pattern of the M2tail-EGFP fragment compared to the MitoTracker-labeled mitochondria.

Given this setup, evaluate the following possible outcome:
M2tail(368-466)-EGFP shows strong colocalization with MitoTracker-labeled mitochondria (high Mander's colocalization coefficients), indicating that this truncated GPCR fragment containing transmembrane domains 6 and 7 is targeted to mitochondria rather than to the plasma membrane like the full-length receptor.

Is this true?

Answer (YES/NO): YES